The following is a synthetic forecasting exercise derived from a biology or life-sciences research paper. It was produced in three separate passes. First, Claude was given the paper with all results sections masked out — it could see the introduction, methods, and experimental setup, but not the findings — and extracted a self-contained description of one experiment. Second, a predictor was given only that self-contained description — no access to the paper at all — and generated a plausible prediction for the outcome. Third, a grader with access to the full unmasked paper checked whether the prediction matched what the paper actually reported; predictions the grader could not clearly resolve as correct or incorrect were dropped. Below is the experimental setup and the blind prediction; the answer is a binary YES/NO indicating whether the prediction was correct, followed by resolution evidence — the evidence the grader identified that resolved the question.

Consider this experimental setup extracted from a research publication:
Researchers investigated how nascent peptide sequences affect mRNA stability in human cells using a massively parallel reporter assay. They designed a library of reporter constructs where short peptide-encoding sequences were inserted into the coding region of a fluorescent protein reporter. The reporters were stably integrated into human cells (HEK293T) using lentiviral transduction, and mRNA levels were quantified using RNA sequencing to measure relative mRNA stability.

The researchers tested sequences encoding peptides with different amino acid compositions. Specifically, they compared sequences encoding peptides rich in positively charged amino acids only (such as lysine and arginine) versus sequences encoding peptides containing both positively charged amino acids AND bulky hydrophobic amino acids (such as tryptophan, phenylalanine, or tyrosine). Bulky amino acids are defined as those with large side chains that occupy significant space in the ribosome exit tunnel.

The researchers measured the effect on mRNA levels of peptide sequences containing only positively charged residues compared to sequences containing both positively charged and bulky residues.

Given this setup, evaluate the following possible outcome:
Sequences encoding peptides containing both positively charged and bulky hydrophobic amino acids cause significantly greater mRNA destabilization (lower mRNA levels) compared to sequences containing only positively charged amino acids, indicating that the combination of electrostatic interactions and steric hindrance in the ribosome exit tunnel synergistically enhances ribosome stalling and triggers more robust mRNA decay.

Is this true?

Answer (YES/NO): YES